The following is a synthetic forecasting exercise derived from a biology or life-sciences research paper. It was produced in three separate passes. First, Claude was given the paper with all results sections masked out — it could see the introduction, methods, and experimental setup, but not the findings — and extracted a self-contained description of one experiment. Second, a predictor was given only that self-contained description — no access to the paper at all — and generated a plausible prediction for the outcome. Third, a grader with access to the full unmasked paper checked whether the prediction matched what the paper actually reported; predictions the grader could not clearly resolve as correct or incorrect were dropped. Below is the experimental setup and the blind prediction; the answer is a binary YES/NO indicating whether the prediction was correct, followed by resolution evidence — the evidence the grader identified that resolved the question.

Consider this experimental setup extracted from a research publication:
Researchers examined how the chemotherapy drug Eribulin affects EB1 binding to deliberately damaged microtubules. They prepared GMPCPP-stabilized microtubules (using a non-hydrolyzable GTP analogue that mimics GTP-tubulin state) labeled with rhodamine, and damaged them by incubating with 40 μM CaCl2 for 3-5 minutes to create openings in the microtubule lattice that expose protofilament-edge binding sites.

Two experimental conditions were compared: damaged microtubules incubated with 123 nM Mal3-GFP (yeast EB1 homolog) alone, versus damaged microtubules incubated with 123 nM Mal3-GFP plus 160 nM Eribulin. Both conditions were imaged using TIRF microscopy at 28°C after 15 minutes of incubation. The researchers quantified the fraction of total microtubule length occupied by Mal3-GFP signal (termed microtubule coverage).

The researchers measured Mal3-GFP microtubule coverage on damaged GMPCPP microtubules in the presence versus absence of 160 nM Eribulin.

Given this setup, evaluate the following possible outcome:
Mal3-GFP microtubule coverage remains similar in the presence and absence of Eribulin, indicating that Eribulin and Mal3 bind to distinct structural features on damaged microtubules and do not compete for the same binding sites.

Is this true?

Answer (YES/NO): NO